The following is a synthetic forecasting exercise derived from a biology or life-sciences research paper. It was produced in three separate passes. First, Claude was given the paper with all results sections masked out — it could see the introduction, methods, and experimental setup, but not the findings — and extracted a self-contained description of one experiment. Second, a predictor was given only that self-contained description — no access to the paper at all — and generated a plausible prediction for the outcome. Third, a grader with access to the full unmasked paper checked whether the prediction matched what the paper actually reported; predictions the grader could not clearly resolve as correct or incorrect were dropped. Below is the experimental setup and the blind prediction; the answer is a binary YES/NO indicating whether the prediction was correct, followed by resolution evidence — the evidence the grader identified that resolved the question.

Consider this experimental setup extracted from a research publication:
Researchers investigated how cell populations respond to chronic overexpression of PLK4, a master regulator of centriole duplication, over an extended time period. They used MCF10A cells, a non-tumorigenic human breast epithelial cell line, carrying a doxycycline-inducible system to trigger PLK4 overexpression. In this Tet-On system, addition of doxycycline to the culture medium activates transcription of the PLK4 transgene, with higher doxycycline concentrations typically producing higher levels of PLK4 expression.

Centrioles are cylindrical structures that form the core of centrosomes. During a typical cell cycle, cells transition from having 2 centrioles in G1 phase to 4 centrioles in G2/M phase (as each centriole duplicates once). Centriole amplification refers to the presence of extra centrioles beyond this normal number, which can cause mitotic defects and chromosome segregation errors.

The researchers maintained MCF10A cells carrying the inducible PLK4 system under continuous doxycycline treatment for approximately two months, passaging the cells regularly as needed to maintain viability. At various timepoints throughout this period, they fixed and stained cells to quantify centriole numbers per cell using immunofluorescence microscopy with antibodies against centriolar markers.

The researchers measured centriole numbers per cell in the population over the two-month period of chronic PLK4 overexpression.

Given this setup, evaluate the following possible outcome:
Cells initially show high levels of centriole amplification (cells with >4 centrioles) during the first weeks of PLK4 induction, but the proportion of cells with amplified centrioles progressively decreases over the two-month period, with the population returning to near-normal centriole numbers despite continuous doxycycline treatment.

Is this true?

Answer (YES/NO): YES